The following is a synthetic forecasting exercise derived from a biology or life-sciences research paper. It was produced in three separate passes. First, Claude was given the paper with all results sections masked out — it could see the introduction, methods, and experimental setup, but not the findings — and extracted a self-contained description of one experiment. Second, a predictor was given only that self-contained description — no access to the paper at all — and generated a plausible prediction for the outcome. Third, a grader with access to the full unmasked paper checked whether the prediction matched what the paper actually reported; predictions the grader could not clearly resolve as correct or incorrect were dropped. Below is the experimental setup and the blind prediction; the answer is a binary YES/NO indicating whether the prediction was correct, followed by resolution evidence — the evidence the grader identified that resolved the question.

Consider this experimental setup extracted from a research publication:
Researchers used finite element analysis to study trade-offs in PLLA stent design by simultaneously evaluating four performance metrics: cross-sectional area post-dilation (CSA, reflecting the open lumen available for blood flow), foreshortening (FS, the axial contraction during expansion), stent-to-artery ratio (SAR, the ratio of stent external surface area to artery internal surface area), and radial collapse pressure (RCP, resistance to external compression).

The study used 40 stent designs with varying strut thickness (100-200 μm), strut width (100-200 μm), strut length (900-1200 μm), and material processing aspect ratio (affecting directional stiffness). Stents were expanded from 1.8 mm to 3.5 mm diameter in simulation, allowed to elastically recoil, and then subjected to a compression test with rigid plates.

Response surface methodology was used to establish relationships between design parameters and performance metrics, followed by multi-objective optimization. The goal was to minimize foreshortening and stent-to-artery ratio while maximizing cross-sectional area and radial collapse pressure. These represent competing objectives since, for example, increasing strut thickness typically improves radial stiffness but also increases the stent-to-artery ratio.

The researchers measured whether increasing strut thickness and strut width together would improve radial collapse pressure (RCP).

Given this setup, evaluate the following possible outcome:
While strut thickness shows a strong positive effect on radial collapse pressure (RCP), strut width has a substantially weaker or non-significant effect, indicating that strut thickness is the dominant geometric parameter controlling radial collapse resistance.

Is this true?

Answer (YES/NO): NO